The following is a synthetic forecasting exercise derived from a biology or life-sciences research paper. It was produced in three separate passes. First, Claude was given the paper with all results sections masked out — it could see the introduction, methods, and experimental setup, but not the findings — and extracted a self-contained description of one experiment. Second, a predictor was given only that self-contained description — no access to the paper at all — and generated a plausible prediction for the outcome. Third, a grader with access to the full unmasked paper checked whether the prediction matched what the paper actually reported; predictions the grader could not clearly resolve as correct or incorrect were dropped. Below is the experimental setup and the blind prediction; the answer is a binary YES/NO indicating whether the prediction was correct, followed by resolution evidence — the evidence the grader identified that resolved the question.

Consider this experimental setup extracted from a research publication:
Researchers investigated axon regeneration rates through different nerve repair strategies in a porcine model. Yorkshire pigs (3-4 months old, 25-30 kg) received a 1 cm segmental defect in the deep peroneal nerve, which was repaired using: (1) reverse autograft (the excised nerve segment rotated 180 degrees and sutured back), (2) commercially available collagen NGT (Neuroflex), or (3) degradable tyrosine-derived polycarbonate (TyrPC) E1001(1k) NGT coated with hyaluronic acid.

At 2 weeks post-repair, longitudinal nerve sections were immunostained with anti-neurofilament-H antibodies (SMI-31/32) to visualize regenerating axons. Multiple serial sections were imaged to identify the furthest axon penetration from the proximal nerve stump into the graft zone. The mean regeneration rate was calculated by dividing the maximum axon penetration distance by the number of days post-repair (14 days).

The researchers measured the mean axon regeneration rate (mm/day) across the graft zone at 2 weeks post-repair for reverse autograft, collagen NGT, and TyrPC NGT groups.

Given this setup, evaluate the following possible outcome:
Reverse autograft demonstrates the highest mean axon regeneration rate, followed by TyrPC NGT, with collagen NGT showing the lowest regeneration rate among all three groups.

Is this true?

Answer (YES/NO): YES